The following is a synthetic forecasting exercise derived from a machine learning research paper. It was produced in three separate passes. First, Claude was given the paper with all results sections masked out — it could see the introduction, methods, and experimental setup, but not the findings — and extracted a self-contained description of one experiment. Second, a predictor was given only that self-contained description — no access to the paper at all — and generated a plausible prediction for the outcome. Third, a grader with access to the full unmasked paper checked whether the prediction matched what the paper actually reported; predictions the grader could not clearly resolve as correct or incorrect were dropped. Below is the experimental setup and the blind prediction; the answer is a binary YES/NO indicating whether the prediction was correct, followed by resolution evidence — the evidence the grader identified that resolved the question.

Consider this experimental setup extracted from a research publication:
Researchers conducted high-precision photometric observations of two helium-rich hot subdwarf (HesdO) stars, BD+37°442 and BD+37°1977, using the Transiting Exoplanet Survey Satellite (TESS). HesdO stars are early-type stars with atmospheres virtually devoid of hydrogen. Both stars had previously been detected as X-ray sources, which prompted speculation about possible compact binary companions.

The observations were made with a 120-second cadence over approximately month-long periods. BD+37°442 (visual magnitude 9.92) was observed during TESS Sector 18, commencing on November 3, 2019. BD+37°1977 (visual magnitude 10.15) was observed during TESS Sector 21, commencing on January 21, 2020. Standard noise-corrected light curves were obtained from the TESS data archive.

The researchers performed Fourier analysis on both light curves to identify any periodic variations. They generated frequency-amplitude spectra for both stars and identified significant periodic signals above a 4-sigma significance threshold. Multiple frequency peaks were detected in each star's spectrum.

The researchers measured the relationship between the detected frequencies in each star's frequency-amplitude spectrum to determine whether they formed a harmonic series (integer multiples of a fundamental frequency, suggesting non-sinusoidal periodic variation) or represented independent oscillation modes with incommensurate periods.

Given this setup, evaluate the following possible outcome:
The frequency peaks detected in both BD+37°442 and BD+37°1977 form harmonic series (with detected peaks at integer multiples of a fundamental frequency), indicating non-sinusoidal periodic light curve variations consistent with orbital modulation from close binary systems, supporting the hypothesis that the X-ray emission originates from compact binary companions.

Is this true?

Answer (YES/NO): NO